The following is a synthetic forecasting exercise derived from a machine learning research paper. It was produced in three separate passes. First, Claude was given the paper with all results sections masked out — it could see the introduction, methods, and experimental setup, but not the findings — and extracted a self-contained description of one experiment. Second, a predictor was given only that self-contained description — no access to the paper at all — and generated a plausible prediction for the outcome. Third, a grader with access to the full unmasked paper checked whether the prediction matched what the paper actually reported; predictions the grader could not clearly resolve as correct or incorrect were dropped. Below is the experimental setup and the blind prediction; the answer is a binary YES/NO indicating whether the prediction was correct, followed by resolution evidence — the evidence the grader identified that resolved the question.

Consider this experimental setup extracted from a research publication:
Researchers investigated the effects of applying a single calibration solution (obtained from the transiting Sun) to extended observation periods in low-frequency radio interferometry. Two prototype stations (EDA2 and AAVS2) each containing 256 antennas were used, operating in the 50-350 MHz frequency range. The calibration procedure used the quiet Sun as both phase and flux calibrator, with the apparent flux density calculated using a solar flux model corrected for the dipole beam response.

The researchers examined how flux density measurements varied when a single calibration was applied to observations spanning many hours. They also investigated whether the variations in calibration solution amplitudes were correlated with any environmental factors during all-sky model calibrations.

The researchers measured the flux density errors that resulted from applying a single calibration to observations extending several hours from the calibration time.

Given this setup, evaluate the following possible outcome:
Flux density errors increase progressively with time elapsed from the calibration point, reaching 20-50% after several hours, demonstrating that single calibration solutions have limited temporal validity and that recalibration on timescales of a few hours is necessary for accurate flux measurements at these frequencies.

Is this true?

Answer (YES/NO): NO